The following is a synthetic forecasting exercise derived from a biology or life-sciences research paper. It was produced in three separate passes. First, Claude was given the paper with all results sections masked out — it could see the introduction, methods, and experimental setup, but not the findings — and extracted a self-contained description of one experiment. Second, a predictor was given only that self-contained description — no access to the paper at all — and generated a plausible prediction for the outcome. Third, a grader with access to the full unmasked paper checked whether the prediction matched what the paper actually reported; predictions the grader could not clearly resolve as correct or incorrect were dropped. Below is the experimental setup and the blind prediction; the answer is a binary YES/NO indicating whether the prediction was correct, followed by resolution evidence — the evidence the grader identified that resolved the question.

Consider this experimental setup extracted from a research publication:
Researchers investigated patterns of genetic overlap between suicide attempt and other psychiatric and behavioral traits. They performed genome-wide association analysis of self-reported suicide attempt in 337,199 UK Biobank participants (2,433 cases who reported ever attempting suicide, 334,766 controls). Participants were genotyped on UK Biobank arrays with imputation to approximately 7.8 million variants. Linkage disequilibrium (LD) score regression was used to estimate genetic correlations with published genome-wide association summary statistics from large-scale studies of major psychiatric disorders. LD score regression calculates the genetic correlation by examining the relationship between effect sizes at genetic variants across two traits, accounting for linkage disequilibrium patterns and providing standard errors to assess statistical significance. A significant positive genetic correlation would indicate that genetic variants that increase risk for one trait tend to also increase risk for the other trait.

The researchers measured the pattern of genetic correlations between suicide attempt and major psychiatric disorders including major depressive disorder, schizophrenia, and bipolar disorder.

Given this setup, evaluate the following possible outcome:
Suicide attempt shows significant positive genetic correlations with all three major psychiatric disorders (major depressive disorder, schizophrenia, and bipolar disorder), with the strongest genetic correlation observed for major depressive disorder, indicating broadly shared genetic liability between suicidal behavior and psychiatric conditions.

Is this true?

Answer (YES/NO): NO